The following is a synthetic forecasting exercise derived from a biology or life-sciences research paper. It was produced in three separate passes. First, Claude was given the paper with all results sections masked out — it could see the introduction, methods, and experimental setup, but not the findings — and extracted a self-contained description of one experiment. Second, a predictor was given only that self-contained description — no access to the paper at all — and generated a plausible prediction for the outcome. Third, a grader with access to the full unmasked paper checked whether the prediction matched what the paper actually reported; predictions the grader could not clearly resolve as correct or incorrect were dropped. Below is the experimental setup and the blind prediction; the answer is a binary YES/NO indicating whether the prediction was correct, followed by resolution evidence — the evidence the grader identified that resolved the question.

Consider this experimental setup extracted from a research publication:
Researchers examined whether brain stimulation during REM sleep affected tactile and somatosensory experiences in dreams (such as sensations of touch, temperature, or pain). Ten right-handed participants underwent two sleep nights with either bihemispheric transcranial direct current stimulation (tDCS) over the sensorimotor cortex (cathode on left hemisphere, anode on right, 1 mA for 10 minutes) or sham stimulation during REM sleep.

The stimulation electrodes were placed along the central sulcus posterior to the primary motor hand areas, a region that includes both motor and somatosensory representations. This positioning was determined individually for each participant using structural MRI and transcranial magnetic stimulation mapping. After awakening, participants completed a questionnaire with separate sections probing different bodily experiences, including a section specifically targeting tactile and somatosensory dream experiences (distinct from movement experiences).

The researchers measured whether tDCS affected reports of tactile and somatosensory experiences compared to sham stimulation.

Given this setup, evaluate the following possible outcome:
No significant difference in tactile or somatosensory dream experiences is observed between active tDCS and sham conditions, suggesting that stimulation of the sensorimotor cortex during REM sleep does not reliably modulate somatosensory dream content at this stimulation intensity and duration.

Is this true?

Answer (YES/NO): YES